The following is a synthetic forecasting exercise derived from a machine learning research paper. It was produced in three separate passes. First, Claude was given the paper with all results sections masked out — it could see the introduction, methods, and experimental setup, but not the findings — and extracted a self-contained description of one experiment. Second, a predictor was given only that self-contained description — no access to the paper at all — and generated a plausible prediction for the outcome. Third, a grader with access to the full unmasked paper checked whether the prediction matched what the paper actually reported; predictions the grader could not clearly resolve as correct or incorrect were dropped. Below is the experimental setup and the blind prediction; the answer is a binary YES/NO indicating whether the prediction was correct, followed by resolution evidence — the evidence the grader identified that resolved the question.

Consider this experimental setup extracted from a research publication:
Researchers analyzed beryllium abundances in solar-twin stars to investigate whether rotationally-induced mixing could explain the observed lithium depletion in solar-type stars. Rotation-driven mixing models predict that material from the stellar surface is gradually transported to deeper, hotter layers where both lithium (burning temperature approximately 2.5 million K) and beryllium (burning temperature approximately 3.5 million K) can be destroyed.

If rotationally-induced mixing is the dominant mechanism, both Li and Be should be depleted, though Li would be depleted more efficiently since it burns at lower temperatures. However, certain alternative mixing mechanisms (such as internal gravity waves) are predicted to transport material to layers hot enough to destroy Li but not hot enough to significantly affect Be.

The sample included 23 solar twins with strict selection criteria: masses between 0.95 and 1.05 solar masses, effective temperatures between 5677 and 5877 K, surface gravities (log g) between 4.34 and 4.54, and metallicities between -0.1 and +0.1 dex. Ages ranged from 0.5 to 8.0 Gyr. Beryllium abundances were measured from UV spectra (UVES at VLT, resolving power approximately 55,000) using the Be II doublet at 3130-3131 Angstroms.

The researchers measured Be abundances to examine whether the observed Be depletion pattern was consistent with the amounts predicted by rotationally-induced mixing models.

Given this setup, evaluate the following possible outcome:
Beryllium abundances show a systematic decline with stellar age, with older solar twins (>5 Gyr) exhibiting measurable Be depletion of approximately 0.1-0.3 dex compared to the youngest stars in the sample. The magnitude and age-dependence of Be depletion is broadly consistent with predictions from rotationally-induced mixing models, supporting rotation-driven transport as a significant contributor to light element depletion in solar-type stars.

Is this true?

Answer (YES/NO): NO